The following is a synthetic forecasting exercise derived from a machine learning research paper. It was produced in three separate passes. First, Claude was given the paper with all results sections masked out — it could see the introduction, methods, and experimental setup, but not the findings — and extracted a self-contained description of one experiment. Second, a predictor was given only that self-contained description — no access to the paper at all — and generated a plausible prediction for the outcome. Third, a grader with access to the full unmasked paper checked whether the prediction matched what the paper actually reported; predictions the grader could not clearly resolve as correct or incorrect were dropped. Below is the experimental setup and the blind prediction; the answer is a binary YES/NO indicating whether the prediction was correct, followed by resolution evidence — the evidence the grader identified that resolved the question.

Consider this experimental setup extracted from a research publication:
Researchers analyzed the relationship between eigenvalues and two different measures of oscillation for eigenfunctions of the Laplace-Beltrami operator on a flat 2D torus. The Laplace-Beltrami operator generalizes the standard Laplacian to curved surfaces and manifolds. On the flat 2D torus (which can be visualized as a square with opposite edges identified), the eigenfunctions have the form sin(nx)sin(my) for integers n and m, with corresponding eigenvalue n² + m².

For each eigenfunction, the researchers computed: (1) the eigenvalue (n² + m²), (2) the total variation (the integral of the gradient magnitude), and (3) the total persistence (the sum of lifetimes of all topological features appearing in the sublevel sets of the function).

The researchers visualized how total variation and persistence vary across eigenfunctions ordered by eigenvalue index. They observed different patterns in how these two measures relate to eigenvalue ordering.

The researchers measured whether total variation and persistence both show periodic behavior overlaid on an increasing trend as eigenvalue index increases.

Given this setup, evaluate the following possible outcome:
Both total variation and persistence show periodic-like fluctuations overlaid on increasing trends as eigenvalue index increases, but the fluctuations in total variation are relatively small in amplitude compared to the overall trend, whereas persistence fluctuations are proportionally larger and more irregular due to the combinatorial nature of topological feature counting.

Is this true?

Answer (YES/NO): NO